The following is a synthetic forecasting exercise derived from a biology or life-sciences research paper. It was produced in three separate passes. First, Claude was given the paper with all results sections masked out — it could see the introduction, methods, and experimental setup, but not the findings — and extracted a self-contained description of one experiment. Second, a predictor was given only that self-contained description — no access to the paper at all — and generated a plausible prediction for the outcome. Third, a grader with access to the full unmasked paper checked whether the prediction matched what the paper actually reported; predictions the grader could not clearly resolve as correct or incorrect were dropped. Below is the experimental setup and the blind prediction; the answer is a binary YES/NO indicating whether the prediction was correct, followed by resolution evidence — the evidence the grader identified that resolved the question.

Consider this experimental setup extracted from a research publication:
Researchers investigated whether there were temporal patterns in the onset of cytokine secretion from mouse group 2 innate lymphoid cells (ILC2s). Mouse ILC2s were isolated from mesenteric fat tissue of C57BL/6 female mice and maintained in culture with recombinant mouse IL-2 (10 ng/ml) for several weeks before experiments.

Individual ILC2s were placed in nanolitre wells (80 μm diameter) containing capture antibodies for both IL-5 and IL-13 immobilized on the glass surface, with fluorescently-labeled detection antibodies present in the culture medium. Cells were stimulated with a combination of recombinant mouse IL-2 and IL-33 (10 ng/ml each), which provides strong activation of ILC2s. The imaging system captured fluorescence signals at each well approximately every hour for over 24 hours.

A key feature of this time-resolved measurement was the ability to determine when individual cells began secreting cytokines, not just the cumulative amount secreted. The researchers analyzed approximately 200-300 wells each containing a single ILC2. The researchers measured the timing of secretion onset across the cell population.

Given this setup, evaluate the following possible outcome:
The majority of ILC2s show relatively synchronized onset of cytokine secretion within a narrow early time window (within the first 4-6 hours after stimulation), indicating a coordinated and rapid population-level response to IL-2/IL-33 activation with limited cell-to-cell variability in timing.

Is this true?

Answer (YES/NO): NO